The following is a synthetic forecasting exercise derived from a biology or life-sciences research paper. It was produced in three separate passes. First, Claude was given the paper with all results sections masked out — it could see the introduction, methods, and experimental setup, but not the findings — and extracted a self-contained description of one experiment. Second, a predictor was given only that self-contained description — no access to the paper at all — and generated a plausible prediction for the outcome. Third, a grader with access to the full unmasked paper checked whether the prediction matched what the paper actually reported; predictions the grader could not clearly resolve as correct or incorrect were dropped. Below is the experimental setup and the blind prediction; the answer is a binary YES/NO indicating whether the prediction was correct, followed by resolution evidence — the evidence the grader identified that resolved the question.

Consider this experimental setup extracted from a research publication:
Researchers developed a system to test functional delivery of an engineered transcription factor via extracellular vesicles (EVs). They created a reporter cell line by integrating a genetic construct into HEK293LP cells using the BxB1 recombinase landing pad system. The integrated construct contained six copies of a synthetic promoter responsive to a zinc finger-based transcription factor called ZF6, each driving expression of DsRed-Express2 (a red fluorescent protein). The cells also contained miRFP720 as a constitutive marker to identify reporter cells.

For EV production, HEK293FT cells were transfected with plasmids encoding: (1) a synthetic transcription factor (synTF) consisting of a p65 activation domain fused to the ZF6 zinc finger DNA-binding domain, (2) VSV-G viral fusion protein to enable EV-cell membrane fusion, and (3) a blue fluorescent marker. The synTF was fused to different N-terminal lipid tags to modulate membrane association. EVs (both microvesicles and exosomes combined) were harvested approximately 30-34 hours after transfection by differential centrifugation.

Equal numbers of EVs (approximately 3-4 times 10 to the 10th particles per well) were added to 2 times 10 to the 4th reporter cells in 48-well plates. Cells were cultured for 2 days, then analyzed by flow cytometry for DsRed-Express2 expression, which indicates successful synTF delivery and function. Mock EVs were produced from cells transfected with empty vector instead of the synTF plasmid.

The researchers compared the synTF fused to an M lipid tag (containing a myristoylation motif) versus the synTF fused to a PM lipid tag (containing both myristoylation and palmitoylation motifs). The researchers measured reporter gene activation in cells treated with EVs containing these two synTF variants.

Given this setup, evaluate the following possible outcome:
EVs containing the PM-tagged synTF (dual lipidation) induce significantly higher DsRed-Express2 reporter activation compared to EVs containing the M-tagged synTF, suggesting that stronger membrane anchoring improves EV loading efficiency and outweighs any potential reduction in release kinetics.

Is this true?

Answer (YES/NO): YES